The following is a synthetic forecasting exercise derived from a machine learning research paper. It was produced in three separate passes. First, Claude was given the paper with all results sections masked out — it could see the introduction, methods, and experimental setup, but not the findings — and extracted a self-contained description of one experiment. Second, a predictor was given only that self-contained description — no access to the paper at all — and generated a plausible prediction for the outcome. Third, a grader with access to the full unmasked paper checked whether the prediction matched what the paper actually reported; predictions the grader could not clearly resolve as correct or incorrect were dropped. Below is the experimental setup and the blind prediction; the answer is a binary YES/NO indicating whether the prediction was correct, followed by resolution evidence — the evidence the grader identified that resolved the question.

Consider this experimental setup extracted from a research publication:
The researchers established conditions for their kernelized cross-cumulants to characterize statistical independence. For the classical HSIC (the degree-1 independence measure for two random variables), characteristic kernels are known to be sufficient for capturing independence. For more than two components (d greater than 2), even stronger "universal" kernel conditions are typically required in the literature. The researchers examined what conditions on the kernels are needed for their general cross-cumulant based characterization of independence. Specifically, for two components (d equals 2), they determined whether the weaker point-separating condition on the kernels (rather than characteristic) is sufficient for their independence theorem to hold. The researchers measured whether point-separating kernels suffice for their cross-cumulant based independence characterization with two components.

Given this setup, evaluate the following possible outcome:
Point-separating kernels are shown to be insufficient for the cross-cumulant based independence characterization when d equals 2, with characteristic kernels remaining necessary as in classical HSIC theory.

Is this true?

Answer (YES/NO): NO